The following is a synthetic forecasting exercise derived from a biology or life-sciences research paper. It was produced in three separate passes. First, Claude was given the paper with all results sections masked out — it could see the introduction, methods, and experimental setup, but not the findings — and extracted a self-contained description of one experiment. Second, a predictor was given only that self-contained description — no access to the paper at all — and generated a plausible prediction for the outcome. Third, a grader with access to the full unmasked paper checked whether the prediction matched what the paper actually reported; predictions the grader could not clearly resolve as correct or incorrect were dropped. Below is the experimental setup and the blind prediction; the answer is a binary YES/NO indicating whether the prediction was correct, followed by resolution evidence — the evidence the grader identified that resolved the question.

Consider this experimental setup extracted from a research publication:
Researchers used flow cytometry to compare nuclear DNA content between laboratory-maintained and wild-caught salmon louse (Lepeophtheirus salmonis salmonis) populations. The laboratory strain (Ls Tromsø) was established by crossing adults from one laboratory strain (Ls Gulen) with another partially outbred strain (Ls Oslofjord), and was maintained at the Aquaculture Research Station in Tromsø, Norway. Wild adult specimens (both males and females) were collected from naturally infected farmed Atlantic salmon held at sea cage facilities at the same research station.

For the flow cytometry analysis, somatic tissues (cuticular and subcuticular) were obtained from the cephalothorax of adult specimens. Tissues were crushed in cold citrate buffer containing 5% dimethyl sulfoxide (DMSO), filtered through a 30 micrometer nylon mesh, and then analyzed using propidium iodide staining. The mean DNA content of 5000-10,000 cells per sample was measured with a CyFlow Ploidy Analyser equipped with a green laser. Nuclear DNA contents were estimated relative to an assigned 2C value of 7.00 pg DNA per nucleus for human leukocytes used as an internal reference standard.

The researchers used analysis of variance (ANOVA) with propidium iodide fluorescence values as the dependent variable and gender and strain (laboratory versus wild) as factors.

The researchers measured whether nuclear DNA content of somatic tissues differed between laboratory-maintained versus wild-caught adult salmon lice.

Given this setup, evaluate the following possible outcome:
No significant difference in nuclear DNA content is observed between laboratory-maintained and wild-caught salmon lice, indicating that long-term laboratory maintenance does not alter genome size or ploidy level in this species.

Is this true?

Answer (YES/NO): YES